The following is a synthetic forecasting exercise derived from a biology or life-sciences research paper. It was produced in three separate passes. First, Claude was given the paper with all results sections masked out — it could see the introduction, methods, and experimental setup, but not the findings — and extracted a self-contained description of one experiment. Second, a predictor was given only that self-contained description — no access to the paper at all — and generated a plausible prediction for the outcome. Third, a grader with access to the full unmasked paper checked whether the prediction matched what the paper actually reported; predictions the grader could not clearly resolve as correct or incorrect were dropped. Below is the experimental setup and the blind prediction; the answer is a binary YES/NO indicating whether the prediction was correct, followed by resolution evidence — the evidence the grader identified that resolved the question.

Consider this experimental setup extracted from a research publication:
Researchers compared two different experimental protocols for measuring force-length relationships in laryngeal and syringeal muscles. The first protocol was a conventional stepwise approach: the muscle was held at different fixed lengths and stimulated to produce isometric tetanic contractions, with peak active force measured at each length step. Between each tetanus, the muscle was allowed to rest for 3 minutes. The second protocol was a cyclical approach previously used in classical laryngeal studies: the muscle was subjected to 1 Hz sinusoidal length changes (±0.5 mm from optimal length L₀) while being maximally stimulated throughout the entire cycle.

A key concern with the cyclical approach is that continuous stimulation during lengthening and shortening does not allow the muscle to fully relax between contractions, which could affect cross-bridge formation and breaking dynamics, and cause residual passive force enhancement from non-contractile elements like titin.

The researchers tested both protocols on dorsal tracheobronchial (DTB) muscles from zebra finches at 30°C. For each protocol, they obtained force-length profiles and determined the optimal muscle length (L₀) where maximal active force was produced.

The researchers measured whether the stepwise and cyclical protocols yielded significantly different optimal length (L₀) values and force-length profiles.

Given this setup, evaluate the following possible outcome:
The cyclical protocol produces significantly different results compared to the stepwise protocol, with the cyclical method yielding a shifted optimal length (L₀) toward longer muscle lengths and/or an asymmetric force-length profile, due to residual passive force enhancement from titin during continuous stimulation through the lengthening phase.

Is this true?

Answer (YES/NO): NO